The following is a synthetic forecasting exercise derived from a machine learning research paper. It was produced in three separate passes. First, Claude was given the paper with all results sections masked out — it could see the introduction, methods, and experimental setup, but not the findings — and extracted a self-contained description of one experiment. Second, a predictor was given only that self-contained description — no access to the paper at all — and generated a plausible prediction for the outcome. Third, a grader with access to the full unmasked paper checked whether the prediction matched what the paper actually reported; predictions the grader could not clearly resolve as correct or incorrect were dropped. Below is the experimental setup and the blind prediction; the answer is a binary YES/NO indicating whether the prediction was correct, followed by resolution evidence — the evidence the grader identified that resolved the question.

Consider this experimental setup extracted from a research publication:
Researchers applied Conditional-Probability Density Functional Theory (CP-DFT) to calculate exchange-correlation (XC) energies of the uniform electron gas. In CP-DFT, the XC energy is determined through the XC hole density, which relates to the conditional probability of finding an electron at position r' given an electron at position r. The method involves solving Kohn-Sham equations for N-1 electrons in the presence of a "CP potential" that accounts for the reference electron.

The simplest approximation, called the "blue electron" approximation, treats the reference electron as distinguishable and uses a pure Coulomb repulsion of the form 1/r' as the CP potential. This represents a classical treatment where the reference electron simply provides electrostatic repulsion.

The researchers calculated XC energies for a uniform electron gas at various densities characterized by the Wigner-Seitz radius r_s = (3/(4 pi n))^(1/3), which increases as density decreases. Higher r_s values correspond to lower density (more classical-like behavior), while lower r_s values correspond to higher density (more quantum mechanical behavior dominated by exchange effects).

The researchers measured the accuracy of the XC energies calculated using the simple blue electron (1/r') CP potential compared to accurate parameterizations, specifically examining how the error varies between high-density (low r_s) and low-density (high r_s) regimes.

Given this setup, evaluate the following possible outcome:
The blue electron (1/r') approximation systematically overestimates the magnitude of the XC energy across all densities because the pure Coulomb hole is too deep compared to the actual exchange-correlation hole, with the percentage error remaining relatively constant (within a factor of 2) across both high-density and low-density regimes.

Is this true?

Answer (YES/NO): NO